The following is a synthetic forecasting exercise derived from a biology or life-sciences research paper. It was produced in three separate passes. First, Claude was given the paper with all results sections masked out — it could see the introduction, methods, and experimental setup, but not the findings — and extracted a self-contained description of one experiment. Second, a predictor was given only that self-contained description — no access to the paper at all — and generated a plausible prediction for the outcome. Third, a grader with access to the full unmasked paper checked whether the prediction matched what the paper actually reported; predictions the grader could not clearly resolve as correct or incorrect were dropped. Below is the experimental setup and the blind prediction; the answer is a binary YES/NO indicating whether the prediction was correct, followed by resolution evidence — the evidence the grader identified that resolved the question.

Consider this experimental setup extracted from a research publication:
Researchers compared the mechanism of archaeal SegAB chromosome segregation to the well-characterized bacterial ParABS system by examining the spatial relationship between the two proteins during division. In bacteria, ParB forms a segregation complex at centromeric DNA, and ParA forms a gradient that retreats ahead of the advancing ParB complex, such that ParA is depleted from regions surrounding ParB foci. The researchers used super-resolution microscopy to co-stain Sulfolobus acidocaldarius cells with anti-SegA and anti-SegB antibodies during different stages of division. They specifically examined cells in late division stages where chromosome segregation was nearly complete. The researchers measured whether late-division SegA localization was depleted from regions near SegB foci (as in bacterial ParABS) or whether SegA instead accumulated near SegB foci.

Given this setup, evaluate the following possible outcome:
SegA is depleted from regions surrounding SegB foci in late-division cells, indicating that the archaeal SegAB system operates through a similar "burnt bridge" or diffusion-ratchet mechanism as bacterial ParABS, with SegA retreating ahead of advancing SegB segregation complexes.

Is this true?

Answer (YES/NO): NO